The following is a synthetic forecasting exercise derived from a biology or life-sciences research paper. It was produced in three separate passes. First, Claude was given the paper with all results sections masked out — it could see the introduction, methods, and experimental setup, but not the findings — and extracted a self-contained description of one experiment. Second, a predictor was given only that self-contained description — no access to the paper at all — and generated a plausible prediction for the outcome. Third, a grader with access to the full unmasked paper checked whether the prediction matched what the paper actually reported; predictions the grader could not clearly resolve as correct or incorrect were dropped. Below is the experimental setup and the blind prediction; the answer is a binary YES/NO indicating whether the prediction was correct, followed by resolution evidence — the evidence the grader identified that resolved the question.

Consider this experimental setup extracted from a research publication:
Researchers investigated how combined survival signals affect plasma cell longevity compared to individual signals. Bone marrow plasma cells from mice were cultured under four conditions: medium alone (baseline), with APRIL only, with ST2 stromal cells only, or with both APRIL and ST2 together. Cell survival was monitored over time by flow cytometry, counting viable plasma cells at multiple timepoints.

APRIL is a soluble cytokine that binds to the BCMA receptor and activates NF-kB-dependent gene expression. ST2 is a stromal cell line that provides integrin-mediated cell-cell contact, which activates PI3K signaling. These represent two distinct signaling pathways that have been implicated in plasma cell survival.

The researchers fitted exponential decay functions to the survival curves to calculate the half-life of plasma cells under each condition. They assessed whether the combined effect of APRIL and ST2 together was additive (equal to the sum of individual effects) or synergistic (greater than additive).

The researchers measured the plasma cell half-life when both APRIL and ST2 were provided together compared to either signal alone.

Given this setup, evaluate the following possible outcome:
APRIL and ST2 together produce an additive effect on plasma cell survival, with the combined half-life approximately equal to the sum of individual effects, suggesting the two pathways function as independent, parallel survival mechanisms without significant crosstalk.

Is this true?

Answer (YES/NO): NO